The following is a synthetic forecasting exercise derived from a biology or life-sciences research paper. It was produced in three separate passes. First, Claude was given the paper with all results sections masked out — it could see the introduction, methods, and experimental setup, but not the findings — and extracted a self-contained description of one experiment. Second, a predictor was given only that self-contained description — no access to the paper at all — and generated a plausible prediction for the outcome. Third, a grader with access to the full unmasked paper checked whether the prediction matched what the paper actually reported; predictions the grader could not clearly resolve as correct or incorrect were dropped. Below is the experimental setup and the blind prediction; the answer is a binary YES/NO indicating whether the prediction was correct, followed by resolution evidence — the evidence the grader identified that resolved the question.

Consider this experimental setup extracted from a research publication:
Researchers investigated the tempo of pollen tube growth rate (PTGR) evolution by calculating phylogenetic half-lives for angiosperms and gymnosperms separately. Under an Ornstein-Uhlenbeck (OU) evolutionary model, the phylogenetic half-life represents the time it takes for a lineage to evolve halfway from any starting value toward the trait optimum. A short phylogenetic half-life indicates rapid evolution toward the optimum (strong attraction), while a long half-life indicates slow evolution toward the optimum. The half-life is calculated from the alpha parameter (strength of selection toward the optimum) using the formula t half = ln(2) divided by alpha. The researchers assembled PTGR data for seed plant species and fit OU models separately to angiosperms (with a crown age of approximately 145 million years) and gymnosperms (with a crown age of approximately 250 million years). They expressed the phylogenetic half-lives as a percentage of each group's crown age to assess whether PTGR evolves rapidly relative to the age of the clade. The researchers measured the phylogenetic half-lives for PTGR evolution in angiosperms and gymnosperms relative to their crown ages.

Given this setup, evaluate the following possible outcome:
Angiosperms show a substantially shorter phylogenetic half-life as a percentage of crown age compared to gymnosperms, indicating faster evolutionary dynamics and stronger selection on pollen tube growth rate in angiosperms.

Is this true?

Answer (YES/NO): NO